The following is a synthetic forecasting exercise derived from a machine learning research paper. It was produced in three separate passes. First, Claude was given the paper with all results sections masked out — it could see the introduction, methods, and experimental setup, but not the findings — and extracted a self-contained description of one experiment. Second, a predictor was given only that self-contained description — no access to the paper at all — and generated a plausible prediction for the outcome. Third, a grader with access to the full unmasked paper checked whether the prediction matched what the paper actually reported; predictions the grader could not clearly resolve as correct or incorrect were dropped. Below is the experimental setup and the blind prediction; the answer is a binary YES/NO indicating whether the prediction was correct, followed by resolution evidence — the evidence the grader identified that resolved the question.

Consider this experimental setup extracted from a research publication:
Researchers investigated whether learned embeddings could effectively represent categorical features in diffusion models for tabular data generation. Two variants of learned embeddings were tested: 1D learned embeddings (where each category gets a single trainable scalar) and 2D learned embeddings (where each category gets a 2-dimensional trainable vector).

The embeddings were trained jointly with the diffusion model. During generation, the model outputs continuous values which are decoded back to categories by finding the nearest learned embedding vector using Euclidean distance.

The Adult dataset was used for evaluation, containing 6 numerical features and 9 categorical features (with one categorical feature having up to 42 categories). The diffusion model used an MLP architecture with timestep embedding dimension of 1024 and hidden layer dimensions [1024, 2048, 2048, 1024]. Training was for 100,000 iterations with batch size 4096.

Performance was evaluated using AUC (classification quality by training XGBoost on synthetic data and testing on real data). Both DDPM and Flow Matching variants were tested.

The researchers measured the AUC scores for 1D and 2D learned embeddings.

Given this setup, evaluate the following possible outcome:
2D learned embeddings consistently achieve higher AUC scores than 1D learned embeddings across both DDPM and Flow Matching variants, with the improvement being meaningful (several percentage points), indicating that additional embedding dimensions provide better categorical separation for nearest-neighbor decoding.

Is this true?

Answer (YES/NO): NO